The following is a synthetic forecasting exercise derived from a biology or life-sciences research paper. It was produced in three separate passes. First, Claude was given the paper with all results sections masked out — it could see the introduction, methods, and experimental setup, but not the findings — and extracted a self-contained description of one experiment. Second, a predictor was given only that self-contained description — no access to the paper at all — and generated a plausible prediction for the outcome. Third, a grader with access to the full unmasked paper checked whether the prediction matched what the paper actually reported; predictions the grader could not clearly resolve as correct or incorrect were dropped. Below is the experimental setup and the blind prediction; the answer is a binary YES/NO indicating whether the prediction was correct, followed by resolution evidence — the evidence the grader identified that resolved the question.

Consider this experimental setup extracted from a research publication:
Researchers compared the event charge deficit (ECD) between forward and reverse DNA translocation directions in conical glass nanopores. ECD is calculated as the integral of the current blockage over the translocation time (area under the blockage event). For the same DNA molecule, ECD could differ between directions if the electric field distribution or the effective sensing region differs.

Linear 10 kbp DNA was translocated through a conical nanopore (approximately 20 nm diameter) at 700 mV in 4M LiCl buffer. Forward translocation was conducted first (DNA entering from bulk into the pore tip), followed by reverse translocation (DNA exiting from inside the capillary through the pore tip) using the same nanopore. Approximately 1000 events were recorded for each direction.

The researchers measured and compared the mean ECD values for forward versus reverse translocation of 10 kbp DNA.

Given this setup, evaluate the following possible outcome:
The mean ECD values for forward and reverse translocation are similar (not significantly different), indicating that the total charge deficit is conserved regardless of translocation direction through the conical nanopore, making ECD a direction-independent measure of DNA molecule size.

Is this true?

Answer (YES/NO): NO